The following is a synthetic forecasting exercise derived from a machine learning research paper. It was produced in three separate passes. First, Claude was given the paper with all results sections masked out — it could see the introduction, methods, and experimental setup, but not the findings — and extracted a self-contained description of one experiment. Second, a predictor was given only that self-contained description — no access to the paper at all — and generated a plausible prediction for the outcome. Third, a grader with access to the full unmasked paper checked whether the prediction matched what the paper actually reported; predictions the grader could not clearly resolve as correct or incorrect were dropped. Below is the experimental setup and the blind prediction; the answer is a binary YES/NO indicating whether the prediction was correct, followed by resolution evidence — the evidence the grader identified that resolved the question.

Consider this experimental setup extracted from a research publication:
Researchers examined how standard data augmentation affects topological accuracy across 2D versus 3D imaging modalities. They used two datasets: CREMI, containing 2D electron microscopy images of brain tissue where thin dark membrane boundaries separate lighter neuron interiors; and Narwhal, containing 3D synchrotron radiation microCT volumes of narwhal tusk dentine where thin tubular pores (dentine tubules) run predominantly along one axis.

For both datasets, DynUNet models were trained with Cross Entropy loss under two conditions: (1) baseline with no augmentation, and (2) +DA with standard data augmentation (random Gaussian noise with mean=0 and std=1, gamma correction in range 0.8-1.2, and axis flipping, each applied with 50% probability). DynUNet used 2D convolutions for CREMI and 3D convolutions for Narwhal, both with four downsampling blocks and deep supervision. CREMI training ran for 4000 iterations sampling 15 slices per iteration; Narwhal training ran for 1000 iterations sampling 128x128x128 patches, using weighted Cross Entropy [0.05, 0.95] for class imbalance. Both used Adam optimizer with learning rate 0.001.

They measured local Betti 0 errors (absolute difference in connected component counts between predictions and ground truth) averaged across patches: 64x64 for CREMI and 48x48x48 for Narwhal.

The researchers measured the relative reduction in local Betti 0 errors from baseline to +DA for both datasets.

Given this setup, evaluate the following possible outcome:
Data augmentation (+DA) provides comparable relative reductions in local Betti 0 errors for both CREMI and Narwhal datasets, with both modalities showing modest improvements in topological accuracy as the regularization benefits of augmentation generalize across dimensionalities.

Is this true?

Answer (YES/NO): NO